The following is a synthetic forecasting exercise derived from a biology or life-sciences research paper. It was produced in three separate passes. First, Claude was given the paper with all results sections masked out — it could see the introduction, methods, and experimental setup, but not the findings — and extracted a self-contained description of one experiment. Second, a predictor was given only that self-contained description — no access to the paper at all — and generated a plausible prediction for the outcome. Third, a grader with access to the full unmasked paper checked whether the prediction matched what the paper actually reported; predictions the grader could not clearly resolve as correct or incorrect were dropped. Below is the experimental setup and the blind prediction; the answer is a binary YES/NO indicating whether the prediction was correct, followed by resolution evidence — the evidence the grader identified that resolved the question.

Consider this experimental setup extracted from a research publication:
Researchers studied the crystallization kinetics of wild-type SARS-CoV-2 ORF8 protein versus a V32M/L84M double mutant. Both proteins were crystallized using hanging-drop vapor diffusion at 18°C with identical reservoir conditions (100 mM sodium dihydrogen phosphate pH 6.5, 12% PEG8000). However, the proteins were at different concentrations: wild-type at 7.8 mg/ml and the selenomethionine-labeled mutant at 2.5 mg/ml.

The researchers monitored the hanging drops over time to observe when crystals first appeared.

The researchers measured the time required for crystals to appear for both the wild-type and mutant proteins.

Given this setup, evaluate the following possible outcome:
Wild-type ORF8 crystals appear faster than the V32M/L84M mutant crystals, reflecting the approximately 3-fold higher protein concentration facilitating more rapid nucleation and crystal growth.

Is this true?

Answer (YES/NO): NO